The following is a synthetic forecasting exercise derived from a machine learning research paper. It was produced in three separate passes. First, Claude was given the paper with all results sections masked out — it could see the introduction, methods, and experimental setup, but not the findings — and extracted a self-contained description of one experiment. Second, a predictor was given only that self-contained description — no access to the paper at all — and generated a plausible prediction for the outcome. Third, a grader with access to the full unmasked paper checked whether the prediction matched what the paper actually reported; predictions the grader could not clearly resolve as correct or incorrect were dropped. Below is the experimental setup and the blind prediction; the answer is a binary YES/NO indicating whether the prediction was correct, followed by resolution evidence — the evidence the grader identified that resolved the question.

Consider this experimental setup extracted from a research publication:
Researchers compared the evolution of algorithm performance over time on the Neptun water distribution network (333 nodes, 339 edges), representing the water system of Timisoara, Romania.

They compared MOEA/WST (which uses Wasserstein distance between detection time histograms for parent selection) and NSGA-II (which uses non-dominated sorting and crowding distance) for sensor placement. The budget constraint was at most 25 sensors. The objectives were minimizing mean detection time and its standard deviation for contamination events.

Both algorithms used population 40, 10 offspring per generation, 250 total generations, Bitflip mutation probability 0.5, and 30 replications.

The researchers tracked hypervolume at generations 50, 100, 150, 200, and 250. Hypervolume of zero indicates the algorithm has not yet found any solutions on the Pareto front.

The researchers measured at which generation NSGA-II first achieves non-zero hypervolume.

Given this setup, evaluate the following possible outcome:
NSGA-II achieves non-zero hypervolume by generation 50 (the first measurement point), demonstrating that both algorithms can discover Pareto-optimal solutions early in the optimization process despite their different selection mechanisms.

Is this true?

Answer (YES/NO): NO